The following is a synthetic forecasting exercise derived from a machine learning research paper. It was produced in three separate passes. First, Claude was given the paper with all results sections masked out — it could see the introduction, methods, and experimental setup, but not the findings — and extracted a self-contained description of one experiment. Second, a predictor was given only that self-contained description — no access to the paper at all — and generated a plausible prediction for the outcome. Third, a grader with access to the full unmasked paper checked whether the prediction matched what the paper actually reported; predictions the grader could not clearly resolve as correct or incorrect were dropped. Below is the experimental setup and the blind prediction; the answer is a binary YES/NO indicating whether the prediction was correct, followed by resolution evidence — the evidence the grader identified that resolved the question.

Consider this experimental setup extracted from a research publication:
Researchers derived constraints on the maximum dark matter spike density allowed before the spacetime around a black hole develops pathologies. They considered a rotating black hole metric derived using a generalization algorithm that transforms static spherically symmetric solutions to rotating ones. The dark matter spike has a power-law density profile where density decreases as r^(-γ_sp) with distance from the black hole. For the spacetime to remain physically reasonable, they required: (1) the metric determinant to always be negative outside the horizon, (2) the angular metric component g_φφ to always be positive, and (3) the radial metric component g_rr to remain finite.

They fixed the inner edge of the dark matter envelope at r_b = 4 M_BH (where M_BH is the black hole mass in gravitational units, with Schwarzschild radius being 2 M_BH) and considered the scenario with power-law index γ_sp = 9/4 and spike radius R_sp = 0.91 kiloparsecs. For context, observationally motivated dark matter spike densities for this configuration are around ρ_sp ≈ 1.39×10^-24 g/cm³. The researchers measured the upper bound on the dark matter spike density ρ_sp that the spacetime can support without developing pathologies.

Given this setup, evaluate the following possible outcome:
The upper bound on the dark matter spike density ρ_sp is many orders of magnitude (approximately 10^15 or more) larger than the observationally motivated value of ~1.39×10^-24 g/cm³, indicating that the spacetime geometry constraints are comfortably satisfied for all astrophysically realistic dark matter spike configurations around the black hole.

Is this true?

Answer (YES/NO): NO